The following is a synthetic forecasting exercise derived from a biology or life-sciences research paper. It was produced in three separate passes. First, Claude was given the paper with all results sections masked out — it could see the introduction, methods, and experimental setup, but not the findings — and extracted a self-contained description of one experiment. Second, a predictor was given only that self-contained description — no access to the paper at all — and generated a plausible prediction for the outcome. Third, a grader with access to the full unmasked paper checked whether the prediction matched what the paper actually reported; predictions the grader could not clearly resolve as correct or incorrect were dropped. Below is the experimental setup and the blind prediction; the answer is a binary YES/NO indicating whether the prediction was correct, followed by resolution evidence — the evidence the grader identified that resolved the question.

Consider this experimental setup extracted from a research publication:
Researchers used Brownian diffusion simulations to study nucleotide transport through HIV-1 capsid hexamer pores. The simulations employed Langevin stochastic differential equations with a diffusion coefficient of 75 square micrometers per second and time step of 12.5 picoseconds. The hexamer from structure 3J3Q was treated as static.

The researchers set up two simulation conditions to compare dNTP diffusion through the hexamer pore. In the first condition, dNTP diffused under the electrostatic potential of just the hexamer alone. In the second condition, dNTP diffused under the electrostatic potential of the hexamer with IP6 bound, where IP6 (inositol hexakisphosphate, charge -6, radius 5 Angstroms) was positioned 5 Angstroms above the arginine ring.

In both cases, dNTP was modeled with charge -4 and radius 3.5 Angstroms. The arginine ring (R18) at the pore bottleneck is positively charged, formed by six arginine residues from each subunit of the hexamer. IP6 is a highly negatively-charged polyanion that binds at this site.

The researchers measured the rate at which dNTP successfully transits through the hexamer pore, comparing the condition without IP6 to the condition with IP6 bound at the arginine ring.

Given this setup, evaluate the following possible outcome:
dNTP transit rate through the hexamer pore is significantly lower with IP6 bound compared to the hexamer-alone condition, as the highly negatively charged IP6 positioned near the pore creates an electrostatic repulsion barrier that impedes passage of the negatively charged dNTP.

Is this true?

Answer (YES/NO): NO